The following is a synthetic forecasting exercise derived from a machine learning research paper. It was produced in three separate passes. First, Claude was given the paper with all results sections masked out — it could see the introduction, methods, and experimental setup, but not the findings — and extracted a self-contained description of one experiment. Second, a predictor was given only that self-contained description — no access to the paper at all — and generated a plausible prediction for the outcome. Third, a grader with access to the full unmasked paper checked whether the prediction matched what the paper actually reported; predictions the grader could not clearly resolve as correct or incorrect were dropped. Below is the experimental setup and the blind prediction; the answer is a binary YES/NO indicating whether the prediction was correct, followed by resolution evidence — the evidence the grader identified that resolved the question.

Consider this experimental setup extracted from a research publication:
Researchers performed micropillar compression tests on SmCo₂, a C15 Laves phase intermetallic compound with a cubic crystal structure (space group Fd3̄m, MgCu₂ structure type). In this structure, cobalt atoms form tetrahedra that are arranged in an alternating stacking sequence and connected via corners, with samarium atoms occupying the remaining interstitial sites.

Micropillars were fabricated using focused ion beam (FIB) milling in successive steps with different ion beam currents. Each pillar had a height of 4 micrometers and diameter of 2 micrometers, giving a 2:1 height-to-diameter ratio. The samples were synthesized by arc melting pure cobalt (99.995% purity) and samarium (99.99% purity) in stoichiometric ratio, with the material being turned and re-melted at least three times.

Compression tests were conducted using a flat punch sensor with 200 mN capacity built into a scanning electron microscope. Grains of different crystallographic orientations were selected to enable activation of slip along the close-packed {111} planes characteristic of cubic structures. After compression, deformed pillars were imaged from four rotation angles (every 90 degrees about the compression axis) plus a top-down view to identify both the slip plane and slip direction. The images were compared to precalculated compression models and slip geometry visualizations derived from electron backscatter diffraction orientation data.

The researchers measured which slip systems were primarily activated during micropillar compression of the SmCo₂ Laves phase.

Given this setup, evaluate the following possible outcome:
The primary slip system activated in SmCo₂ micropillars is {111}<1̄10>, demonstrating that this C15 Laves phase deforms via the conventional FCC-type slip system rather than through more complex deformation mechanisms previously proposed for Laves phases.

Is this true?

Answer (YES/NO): YES